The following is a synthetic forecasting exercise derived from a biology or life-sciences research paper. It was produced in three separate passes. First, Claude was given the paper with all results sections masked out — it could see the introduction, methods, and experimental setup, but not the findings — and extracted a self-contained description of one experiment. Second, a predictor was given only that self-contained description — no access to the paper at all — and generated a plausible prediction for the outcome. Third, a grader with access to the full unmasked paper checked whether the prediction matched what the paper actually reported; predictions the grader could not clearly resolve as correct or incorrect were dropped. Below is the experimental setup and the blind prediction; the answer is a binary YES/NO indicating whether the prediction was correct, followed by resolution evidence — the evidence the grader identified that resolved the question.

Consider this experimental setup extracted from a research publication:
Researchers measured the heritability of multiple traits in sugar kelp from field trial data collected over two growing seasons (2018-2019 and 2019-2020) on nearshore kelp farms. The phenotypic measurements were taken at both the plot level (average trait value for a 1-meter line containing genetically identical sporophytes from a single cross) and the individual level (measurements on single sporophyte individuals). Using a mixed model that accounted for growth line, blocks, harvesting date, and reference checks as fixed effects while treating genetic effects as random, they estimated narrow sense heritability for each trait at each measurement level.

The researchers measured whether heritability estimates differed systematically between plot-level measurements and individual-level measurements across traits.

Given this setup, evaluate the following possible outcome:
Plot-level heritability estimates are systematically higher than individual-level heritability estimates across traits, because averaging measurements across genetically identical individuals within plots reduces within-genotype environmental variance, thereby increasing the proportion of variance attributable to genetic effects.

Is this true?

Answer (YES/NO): NO